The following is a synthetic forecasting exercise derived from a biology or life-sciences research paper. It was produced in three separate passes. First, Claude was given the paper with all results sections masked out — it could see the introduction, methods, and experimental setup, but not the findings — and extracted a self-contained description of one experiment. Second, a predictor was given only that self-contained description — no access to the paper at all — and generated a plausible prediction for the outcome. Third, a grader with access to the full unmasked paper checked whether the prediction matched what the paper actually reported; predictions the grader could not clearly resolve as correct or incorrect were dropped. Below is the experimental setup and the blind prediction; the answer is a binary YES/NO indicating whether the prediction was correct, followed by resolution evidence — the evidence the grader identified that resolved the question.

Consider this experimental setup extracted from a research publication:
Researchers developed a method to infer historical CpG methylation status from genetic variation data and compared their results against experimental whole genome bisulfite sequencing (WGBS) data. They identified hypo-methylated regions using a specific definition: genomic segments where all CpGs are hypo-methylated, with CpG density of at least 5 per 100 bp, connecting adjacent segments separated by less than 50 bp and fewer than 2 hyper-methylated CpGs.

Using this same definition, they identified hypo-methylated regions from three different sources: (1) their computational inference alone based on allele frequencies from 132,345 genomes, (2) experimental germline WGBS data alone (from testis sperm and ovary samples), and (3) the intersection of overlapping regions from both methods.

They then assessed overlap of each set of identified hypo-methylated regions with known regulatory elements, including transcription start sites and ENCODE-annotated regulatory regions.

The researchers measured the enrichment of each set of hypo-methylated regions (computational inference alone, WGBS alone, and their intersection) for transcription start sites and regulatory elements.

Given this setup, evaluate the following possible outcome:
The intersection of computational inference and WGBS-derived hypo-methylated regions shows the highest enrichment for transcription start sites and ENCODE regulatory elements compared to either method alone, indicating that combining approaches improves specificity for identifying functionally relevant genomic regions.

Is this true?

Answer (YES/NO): YES